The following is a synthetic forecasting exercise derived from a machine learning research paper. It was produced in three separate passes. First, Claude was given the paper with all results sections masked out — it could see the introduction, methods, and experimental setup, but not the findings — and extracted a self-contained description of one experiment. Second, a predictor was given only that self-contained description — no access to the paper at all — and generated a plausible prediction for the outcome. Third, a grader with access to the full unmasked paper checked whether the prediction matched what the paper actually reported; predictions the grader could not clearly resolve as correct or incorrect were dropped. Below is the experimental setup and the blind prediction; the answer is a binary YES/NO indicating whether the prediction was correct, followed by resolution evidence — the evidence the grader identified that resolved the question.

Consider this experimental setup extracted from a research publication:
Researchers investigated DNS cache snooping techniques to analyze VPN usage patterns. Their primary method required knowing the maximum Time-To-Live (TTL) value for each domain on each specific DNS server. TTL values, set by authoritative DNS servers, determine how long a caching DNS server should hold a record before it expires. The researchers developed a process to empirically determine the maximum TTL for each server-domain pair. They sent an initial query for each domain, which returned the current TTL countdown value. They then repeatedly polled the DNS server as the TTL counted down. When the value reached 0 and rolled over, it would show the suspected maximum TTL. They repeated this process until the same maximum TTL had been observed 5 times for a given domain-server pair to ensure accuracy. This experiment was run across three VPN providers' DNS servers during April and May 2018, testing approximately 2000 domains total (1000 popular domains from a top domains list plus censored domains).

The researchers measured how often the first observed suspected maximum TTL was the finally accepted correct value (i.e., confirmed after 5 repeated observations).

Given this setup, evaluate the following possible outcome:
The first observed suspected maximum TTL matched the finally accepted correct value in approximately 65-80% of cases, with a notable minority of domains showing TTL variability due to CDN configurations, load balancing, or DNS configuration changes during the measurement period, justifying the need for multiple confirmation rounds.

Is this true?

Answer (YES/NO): NO